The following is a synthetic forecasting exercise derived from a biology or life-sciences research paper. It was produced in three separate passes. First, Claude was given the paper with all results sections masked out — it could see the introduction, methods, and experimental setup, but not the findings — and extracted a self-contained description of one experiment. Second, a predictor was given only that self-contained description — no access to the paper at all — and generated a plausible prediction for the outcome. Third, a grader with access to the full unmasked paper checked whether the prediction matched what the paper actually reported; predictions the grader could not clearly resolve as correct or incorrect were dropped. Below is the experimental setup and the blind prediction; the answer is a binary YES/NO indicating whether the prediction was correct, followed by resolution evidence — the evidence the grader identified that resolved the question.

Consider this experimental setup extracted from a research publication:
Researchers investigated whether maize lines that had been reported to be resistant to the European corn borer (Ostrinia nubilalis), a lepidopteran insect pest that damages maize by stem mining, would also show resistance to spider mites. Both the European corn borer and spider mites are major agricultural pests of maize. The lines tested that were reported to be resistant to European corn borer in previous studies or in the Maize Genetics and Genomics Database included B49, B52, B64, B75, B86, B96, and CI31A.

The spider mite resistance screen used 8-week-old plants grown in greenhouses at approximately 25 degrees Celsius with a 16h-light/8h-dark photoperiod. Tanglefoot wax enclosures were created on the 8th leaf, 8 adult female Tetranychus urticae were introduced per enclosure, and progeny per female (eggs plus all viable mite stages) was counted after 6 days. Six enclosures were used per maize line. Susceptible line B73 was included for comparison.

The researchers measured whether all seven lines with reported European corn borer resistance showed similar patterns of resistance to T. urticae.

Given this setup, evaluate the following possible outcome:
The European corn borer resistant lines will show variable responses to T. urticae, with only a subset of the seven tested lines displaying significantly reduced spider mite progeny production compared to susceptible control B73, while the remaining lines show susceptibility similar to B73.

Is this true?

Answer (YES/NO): YES